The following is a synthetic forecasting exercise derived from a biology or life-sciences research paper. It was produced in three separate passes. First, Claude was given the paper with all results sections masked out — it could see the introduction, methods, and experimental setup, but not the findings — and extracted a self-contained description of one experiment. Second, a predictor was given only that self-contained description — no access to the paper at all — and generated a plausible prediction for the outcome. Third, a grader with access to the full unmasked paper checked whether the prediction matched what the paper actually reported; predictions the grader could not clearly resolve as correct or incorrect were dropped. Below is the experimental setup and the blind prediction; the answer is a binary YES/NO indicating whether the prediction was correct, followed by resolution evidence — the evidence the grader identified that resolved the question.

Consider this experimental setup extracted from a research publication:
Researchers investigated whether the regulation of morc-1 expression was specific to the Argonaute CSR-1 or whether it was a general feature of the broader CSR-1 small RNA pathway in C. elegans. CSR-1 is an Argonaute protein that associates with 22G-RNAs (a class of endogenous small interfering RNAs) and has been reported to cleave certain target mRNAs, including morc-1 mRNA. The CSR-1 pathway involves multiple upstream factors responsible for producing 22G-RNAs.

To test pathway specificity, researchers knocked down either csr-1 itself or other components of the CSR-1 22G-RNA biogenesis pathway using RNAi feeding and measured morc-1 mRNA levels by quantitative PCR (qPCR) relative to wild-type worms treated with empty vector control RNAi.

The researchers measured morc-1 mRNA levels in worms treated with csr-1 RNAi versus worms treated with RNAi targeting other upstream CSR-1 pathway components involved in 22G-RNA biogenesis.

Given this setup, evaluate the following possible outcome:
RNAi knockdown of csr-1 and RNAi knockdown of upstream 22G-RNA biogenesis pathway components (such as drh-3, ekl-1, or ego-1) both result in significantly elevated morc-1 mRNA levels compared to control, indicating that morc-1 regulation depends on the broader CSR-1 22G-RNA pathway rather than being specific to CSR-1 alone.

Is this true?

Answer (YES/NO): NO